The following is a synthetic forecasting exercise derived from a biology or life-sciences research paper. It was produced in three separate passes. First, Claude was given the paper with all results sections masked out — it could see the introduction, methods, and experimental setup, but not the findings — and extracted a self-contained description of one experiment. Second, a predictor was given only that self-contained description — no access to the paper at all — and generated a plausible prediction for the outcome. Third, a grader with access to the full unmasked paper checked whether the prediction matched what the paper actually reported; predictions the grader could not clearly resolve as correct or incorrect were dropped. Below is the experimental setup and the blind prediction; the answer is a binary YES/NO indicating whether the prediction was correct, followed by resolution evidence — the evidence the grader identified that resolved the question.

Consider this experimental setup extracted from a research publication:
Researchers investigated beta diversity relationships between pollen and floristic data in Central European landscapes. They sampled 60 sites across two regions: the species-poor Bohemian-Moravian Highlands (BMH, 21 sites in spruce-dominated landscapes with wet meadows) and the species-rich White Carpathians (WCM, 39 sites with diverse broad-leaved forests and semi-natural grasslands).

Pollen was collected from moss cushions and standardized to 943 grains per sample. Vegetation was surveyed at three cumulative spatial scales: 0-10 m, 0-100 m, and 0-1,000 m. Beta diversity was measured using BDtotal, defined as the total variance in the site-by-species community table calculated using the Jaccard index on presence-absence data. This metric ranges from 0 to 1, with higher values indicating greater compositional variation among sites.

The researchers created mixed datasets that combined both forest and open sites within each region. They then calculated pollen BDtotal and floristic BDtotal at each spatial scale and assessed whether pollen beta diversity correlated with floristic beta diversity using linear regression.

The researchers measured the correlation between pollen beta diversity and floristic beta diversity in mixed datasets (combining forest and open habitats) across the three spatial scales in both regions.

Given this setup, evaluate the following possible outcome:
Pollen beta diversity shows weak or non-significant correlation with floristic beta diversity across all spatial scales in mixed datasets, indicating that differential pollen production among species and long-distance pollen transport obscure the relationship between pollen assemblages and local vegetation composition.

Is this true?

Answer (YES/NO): NO